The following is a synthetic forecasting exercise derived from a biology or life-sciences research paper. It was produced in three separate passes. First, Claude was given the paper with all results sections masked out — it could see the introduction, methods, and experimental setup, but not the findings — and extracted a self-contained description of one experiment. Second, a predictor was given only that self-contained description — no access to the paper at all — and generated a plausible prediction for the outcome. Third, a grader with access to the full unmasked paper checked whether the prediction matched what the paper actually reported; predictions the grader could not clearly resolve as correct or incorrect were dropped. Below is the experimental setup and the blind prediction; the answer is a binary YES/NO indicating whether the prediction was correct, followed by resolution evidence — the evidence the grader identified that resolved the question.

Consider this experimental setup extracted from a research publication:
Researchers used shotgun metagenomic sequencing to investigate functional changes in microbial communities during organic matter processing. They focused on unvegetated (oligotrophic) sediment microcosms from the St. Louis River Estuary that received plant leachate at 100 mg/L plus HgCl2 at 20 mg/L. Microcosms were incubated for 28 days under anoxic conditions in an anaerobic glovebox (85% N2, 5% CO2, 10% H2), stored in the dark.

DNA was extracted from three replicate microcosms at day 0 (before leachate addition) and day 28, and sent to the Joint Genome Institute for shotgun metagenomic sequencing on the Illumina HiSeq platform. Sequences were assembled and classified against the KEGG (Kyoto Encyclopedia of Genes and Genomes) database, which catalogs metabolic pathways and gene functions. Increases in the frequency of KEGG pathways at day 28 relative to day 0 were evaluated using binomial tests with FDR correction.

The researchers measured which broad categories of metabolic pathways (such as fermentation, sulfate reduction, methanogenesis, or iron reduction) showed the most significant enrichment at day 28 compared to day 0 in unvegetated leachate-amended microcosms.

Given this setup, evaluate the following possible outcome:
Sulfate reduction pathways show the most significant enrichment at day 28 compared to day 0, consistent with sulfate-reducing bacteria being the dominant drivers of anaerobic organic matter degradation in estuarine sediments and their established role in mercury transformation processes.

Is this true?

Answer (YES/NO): NO